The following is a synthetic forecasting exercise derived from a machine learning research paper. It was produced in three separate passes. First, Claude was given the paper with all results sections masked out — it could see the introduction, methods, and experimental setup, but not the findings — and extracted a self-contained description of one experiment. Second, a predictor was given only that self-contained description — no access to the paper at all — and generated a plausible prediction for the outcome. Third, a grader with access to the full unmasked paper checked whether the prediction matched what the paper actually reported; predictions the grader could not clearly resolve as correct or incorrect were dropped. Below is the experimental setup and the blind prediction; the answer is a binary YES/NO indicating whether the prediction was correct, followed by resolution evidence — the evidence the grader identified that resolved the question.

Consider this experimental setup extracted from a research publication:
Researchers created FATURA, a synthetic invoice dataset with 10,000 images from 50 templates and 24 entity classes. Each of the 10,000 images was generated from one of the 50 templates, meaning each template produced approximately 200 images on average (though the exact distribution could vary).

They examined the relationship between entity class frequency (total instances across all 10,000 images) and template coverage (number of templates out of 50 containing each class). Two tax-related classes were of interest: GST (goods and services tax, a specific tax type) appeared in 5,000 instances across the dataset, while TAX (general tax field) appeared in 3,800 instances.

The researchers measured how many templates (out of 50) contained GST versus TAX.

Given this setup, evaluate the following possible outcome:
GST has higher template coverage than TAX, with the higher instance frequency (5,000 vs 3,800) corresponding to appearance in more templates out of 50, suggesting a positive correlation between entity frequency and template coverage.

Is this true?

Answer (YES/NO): NO